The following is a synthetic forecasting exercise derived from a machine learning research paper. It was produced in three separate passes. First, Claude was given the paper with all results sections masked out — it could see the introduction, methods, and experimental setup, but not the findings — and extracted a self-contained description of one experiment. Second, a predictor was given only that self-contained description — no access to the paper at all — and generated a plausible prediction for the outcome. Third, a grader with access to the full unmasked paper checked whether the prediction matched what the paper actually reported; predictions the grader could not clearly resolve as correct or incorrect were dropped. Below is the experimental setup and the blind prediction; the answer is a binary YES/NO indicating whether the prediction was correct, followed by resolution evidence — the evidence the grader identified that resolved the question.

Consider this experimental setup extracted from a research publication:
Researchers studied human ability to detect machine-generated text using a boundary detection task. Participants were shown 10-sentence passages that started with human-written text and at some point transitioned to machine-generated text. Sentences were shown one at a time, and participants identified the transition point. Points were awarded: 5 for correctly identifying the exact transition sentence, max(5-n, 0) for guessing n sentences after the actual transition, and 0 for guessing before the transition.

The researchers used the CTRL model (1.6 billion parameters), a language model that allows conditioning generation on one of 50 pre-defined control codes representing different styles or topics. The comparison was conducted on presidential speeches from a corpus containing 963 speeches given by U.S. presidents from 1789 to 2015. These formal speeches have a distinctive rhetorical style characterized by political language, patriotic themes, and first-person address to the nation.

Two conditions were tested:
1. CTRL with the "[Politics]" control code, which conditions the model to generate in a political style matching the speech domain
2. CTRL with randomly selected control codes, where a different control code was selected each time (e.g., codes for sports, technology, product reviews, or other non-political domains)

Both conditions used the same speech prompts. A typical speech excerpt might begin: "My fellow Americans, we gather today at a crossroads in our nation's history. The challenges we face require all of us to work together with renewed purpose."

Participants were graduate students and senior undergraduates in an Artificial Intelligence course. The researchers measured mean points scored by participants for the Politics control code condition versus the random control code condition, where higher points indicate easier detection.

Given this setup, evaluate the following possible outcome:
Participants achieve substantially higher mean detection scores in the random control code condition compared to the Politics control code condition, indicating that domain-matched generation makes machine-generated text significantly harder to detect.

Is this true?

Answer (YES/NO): NO